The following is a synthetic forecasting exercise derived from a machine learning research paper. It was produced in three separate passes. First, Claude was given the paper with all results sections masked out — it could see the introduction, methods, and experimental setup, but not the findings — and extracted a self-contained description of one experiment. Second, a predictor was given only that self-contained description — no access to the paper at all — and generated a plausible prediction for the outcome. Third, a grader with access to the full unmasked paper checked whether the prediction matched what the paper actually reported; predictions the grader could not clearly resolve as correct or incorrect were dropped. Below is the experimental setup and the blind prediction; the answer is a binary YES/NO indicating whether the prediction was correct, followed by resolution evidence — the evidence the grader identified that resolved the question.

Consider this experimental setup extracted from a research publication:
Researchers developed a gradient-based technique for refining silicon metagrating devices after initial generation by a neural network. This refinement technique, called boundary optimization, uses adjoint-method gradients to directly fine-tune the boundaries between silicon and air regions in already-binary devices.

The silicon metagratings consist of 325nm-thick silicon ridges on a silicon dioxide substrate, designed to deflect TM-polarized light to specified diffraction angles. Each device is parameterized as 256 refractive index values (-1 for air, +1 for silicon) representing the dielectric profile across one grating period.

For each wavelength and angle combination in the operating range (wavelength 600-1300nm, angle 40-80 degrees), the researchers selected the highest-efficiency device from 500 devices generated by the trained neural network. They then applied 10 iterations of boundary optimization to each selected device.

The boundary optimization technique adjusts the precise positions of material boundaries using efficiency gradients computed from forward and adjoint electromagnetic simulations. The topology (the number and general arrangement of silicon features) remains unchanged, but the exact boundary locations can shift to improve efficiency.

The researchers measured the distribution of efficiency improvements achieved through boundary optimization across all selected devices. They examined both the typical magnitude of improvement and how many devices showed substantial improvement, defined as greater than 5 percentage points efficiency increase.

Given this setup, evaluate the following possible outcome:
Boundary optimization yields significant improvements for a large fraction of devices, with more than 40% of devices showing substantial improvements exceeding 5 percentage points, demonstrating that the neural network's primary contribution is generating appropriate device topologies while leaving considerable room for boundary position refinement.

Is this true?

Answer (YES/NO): NO